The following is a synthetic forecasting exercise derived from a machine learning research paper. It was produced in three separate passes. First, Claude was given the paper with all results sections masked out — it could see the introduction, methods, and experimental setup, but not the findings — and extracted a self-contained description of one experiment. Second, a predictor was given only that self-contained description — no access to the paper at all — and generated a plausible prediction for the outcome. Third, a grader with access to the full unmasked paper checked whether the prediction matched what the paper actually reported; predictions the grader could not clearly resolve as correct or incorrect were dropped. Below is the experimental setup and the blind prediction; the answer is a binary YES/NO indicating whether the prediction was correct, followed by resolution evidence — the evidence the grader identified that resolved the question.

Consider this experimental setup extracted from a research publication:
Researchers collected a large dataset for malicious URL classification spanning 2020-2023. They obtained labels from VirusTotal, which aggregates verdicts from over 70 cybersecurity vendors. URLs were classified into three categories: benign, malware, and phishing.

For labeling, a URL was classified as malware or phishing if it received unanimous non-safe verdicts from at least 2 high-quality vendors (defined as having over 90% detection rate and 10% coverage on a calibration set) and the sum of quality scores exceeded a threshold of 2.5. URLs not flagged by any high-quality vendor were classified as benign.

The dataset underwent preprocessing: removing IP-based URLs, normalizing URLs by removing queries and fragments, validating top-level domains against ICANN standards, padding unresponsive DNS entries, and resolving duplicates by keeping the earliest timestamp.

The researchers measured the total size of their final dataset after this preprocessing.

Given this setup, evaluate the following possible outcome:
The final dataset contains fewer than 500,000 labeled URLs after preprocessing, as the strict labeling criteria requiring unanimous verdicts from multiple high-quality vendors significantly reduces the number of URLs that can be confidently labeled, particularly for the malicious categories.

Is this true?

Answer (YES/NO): NO